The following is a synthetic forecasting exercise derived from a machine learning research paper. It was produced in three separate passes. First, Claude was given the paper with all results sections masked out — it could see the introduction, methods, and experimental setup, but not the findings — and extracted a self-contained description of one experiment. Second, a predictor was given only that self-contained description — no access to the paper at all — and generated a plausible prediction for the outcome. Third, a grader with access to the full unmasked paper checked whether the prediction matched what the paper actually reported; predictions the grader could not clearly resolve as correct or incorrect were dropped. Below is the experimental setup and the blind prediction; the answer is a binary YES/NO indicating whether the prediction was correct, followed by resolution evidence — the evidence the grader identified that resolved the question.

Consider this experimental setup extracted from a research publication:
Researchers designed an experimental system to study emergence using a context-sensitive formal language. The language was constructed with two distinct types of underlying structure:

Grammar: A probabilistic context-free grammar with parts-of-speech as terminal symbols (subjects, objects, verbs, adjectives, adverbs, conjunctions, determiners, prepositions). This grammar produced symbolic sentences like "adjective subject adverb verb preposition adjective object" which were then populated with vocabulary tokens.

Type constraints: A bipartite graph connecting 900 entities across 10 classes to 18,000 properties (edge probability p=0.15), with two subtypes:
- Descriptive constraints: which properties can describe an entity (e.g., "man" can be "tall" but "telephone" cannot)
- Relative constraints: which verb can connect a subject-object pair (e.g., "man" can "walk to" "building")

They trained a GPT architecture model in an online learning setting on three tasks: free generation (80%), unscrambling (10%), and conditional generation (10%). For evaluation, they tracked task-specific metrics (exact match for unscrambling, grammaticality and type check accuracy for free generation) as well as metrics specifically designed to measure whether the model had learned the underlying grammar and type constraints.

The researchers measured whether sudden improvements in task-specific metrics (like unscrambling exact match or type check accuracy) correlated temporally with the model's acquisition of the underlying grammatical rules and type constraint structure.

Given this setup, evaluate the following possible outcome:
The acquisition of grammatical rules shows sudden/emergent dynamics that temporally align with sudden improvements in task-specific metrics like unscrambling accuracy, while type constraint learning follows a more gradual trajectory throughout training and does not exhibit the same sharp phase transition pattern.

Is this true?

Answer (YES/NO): NO